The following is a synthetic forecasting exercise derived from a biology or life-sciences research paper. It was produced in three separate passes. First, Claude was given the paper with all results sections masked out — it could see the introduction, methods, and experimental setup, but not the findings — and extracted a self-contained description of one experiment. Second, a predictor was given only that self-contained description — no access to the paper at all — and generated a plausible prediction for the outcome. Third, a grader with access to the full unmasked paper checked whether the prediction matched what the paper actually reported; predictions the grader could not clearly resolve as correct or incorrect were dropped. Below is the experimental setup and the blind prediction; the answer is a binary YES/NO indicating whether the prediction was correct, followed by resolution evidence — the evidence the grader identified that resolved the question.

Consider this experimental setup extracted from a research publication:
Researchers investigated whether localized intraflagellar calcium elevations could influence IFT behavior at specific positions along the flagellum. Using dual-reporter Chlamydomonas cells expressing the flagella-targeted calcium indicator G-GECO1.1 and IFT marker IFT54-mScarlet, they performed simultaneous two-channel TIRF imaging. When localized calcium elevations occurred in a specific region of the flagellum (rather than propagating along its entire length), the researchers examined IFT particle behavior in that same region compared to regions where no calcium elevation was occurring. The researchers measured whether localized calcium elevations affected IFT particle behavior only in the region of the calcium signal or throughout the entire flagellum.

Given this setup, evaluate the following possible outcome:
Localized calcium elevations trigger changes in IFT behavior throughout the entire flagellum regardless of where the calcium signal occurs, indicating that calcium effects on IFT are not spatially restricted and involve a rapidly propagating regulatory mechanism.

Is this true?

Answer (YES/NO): NO